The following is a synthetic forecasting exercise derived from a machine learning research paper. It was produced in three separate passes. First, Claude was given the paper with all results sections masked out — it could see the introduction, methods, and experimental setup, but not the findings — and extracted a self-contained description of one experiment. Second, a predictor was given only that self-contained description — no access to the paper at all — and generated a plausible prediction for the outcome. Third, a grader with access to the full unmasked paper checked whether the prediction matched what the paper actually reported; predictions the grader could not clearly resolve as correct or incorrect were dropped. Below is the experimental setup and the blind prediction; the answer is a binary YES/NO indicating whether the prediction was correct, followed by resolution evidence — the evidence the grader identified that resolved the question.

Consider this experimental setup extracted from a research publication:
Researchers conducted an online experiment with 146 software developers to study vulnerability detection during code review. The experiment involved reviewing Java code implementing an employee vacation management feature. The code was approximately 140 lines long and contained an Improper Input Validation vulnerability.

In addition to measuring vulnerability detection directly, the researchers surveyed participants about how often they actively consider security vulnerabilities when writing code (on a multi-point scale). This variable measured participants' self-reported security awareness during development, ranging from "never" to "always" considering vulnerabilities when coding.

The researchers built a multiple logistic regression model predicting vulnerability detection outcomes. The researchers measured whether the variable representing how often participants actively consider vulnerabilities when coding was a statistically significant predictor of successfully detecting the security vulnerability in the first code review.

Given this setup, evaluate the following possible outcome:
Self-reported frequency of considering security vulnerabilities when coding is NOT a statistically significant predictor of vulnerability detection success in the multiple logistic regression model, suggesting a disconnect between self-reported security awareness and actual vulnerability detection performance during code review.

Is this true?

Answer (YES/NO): NO